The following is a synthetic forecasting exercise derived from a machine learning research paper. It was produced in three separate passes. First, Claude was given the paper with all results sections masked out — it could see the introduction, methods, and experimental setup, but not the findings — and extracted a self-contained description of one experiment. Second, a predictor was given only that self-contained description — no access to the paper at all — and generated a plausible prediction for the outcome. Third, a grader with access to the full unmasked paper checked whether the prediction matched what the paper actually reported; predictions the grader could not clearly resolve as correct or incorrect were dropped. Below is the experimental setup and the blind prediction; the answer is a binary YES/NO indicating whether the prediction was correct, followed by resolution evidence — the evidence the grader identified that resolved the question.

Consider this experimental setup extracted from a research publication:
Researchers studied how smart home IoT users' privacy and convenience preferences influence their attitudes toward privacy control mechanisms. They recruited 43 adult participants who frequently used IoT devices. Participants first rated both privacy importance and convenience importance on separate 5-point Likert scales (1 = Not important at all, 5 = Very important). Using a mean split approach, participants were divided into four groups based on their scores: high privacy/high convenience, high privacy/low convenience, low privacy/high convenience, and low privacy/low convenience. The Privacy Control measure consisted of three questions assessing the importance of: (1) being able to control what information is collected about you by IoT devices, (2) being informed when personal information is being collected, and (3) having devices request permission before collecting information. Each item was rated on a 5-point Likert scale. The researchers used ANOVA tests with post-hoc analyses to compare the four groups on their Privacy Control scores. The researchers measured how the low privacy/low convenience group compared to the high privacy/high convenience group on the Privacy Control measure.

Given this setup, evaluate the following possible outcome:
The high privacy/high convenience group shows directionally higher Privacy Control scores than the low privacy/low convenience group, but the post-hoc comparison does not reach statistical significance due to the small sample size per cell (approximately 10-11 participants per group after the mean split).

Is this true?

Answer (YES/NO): NO